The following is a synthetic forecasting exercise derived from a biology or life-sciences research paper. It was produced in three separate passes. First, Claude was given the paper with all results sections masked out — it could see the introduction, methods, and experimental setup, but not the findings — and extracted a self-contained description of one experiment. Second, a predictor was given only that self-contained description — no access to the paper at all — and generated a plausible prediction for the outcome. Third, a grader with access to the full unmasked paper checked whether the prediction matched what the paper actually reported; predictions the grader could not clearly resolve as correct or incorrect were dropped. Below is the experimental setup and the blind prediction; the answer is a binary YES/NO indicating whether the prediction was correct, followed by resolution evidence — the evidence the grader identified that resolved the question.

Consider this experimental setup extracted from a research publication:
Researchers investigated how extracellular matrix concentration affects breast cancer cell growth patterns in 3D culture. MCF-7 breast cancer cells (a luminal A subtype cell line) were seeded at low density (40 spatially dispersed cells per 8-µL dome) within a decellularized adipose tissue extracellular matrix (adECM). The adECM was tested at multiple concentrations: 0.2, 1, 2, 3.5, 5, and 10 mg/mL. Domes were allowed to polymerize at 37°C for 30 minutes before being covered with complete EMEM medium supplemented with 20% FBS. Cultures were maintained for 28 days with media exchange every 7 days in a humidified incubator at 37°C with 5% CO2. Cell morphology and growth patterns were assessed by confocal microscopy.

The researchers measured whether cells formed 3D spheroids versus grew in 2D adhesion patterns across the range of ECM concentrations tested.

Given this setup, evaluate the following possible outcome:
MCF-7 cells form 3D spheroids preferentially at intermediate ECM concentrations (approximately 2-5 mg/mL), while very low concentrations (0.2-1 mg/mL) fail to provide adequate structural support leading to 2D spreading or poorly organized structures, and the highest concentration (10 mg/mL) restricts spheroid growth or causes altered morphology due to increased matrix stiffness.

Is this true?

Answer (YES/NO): NO